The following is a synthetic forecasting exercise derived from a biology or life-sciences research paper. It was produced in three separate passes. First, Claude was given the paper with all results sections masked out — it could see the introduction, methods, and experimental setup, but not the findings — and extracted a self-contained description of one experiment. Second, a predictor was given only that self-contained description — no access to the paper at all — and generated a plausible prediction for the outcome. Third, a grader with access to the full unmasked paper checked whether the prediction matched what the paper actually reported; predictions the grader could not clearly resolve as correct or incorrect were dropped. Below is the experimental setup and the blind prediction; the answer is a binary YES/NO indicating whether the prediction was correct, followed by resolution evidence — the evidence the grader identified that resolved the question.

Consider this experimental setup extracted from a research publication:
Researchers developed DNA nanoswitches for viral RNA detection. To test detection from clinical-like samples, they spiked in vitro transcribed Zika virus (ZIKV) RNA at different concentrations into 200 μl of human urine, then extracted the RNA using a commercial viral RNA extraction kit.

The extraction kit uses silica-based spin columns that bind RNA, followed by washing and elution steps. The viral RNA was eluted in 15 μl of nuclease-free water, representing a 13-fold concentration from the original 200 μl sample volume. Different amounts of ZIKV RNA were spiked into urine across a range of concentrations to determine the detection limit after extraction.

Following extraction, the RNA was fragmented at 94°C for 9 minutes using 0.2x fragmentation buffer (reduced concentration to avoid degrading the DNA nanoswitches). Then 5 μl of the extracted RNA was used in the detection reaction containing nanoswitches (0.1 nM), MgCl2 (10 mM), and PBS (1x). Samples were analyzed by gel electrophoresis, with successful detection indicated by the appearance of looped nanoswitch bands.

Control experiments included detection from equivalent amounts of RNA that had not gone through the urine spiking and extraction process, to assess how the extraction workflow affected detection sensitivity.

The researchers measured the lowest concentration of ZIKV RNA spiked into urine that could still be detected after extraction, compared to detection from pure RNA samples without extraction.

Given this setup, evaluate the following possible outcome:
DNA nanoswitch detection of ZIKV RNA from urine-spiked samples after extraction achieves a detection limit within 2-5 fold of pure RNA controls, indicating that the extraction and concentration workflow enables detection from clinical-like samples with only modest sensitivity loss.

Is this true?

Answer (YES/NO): YES